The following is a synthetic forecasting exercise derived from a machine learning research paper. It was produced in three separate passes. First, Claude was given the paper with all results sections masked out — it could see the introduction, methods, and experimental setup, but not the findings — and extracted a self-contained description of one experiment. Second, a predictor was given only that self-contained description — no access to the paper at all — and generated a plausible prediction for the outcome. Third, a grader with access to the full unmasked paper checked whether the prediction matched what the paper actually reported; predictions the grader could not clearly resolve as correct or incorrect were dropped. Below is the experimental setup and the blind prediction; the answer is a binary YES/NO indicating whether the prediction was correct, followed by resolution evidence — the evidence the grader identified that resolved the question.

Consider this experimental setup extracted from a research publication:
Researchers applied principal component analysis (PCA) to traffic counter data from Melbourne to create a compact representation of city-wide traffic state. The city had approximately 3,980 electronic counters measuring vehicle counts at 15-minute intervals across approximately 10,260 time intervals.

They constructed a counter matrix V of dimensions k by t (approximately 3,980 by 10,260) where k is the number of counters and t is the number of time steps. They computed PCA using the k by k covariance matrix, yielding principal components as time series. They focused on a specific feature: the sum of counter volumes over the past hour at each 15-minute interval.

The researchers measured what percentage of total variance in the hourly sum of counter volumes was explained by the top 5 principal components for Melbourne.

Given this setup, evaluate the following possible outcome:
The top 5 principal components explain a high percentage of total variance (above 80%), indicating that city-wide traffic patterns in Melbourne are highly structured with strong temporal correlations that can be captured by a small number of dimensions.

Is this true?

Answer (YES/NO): YES